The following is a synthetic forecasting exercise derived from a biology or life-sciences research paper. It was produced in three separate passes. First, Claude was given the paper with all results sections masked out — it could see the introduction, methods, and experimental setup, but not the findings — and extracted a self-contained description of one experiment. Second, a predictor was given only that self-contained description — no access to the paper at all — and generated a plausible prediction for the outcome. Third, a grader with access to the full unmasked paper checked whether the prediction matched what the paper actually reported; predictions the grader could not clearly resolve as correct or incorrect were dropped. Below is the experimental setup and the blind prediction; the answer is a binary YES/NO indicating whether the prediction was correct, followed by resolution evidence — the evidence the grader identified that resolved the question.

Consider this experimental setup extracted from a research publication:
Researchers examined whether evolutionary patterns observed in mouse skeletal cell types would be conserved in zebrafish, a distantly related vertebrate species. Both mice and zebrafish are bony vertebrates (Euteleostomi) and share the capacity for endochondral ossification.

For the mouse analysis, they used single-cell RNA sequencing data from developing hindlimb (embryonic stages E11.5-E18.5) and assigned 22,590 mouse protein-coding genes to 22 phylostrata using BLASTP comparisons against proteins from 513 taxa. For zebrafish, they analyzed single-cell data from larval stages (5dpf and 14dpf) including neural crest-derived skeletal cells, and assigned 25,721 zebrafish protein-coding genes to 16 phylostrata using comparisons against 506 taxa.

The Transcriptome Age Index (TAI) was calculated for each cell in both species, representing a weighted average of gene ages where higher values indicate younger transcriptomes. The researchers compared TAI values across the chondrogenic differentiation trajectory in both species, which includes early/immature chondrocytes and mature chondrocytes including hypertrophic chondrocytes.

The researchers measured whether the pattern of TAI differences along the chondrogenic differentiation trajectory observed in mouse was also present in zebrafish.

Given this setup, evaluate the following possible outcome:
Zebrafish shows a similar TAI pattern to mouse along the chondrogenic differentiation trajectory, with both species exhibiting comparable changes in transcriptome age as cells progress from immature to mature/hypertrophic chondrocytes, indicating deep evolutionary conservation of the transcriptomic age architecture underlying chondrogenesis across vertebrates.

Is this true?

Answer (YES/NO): YES